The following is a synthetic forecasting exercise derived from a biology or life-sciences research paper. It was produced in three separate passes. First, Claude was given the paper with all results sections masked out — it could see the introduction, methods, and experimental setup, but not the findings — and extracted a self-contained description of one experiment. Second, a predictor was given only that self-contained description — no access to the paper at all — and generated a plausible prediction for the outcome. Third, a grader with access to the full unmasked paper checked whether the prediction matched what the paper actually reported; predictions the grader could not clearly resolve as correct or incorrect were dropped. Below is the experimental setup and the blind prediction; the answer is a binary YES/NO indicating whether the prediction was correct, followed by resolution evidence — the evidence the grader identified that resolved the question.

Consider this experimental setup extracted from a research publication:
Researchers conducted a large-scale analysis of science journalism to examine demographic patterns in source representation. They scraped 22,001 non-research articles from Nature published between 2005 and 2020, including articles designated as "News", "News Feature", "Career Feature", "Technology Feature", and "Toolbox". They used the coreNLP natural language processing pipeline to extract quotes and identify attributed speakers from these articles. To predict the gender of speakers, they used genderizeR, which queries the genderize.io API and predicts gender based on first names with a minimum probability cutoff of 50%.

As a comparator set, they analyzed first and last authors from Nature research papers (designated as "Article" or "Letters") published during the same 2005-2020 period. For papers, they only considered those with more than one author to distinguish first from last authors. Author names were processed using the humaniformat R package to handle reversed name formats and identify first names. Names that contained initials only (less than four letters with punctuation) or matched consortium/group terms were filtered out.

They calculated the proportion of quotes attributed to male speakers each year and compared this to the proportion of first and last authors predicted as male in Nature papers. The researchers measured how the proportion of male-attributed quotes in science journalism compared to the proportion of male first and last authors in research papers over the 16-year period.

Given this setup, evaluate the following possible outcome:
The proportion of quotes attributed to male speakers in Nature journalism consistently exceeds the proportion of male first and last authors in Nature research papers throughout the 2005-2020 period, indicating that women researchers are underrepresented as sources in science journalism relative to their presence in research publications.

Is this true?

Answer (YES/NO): NO